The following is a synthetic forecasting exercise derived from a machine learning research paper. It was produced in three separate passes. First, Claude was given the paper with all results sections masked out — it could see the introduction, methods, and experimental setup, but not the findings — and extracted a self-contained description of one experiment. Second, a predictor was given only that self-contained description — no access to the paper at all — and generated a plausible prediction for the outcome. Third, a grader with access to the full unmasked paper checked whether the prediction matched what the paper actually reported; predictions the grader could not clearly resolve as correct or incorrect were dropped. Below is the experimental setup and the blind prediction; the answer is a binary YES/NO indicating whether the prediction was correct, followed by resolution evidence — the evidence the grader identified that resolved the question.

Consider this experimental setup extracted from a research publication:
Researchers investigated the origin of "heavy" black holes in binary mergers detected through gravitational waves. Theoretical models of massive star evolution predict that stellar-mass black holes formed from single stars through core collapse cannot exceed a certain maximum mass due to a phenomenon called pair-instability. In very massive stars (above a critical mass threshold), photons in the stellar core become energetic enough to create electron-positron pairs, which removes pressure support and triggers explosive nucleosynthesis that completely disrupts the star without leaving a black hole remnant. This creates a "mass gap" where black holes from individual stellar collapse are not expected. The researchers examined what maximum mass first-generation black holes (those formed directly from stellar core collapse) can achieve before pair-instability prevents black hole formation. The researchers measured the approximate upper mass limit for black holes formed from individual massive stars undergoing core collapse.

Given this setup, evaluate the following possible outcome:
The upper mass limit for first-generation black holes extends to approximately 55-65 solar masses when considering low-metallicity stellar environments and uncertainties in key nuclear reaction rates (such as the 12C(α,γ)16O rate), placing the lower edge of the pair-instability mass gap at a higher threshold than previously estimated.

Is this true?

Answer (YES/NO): NO